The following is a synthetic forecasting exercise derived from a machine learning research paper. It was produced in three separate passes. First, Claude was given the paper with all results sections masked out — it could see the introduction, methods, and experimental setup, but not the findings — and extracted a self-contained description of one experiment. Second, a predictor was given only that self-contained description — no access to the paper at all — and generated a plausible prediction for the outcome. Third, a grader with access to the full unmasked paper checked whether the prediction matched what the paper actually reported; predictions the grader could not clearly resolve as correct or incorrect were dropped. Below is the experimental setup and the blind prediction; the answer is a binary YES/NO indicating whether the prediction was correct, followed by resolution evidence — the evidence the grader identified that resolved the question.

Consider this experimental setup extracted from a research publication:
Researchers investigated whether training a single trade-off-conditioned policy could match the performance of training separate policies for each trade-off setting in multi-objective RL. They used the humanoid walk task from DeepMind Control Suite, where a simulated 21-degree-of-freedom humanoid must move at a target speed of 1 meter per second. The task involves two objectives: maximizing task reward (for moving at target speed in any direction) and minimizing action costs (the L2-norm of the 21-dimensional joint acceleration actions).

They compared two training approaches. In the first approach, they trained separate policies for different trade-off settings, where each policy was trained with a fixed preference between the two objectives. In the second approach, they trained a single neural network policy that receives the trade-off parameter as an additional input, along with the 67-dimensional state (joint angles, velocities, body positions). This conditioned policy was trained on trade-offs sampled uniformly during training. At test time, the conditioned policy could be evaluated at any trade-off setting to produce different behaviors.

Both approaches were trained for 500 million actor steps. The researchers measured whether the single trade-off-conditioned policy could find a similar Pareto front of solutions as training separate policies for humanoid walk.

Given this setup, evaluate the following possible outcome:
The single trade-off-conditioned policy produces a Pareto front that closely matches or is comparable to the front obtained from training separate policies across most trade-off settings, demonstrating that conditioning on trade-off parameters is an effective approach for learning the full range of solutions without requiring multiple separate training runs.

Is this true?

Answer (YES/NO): YES